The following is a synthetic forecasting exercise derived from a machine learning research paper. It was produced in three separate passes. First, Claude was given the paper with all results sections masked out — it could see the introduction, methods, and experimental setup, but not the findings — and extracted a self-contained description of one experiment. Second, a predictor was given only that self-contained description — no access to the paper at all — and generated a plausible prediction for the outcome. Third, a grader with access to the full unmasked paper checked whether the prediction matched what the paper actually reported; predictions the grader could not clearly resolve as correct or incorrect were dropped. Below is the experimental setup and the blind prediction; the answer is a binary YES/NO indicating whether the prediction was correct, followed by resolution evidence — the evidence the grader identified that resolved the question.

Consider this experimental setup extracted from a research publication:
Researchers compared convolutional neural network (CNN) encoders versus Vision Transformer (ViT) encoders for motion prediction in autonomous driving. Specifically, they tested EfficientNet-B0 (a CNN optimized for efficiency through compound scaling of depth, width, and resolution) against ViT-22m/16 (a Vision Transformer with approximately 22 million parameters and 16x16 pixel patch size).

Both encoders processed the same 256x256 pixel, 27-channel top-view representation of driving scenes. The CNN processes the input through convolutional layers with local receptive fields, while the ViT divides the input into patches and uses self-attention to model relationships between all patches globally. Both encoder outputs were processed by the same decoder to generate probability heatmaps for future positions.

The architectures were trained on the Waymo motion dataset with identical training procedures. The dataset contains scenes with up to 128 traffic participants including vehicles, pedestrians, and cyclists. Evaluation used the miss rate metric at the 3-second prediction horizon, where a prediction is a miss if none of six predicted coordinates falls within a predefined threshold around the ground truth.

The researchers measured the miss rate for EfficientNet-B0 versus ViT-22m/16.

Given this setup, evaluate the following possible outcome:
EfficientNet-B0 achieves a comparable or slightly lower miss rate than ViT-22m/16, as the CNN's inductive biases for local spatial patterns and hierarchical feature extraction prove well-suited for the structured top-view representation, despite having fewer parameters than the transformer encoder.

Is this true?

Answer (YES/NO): YES